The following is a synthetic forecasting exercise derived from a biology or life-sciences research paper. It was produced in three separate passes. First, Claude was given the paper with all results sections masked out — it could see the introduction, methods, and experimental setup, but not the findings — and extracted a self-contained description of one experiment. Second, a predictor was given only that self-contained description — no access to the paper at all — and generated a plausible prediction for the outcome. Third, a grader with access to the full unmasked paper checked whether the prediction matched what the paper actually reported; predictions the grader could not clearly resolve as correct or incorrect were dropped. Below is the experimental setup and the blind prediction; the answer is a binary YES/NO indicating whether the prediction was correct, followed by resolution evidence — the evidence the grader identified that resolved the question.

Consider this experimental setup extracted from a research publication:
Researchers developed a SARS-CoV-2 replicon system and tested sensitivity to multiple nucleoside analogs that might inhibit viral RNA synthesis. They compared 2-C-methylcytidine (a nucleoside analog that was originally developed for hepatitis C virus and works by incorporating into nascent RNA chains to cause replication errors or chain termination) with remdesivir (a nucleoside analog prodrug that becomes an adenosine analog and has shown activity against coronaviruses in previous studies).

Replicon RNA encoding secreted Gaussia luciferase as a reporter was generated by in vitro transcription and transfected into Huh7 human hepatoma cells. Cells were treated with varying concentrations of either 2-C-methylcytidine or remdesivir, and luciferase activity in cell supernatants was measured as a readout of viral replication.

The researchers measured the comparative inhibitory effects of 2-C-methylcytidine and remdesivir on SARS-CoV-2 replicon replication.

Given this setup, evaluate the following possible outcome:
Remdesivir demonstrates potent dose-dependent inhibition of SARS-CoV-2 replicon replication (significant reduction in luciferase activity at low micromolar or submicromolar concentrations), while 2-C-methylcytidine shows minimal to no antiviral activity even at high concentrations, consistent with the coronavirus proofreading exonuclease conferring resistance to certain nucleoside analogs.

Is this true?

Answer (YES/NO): YES